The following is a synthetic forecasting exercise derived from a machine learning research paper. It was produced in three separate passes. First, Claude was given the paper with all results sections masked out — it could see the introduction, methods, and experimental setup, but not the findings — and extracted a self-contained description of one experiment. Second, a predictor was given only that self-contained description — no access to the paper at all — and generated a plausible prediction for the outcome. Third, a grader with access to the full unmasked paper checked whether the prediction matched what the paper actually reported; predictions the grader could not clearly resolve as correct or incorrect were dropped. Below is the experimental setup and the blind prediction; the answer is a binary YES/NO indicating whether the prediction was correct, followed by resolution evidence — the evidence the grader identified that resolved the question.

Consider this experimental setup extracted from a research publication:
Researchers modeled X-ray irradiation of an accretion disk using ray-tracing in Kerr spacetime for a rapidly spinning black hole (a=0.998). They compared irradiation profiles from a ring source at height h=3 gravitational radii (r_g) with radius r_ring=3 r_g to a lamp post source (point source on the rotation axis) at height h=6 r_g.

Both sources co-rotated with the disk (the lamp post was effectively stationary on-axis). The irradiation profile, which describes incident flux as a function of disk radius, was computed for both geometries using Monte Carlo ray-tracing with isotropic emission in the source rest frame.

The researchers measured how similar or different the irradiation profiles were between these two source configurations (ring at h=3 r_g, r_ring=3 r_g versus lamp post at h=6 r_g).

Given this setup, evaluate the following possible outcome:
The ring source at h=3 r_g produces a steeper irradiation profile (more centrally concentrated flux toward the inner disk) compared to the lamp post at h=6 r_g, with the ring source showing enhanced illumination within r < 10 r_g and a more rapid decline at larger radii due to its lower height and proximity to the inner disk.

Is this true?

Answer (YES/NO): NO